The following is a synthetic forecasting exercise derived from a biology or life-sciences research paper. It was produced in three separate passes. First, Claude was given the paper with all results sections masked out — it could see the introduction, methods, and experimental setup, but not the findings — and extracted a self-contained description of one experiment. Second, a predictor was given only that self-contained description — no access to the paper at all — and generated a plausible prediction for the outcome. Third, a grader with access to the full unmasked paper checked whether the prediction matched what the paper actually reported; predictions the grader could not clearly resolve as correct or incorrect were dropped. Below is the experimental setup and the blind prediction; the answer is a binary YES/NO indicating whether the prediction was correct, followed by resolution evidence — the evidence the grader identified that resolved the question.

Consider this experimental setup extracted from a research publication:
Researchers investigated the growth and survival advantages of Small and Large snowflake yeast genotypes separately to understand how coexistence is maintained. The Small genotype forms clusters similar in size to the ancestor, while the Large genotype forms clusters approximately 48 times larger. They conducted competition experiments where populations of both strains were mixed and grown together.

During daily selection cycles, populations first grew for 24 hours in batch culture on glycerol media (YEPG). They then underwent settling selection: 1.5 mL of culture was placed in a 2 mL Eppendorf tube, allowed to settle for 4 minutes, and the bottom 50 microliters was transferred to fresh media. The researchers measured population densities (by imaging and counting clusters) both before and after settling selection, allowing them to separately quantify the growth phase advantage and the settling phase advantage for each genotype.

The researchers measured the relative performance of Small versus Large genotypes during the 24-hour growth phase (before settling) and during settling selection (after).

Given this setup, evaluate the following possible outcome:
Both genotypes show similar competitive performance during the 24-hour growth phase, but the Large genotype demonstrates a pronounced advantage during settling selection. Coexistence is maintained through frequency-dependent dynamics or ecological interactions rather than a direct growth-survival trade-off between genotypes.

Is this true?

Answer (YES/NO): NO